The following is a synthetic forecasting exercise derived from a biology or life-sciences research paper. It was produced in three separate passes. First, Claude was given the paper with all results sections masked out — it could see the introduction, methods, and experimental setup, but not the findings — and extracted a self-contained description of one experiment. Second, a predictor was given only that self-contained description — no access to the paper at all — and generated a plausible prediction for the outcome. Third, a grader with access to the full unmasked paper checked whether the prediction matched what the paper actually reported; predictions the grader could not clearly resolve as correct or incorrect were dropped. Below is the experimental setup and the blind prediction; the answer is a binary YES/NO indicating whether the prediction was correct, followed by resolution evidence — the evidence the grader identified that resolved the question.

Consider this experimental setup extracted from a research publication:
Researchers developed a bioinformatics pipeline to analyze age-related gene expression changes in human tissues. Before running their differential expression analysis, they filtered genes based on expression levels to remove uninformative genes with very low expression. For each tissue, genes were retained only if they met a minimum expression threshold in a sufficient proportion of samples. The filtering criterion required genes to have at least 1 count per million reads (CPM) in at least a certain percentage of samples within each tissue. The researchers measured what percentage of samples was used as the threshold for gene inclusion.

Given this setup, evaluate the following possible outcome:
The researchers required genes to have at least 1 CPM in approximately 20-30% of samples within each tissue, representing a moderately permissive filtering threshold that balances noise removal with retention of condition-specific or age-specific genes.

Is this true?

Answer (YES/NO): NO